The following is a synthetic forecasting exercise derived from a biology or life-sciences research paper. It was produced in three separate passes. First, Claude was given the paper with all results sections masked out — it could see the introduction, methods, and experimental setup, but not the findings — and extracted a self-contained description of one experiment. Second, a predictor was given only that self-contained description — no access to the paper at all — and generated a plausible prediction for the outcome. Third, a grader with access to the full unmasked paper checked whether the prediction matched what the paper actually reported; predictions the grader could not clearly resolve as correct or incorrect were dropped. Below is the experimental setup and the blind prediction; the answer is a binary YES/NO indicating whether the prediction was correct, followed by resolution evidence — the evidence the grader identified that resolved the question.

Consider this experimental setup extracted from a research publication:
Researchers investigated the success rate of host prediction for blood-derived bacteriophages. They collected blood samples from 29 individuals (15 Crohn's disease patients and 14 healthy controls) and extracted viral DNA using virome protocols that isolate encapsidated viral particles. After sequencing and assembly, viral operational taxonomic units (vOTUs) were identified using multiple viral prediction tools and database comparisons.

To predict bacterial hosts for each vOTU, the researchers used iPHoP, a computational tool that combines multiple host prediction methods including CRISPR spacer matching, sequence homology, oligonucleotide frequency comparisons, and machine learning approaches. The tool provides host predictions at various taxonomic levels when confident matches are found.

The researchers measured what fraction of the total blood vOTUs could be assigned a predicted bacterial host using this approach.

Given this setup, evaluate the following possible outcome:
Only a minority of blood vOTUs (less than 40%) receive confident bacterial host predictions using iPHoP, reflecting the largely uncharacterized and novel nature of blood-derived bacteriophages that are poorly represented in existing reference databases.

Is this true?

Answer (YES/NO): NO